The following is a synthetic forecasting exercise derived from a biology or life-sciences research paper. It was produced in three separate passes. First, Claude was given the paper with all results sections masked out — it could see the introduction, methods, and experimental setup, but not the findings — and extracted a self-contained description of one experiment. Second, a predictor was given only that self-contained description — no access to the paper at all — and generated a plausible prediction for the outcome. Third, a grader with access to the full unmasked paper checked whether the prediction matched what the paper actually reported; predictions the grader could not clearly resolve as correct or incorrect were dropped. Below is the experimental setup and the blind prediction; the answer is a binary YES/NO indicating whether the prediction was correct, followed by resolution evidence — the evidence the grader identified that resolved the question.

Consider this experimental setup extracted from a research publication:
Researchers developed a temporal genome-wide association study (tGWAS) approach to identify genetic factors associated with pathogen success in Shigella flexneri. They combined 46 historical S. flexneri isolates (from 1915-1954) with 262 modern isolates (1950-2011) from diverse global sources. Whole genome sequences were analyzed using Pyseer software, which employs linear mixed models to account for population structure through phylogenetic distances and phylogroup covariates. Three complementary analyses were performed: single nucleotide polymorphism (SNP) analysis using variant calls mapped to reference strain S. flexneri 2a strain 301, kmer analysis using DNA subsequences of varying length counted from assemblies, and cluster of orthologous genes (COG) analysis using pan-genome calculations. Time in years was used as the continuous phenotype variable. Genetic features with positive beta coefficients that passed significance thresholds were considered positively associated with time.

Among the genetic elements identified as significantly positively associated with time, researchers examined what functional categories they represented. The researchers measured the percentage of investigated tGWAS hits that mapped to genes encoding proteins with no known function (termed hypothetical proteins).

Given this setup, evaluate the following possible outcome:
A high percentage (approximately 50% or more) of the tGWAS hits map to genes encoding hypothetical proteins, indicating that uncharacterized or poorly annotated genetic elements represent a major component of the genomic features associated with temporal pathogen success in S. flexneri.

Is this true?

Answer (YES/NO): NO